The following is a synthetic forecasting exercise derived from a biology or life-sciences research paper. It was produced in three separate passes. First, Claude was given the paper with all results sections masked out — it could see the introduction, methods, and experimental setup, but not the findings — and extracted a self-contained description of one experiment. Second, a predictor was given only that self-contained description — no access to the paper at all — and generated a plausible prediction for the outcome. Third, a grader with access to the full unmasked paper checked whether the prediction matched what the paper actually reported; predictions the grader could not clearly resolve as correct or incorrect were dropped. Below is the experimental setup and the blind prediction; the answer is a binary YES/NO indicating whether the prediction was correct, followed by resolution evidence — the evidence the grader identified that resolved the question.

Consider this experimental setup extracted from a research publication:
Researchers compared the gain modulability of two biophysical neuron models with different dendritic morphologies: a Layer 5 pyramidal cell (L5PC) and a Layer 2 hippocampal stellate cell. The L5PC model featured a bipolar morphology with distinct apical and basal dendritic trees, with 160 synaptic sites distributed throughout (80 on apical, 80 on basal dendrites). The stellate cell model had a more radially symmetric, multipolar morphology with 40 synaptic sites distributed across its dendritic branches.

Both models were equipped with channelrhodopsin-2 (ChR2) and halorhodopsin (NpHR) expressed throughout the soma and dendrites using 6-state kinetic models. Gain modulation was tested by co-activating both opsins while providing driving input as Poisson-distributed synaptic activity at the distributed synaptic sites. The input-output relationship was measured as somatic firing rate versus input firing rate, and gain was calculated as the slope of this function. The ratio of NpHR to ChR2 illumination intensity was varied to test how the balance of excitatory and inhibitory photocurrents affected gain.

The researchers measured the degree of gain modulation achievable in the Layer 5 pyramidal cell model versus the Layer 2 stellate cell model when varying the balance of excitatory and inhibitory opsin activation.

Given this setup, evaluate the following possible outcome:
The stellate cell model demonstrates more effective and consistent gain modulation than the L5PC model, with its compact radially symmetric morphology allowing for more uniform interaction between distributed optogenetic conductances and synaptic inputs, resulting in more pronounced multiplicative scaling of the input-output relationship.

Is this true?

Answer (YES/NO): NO